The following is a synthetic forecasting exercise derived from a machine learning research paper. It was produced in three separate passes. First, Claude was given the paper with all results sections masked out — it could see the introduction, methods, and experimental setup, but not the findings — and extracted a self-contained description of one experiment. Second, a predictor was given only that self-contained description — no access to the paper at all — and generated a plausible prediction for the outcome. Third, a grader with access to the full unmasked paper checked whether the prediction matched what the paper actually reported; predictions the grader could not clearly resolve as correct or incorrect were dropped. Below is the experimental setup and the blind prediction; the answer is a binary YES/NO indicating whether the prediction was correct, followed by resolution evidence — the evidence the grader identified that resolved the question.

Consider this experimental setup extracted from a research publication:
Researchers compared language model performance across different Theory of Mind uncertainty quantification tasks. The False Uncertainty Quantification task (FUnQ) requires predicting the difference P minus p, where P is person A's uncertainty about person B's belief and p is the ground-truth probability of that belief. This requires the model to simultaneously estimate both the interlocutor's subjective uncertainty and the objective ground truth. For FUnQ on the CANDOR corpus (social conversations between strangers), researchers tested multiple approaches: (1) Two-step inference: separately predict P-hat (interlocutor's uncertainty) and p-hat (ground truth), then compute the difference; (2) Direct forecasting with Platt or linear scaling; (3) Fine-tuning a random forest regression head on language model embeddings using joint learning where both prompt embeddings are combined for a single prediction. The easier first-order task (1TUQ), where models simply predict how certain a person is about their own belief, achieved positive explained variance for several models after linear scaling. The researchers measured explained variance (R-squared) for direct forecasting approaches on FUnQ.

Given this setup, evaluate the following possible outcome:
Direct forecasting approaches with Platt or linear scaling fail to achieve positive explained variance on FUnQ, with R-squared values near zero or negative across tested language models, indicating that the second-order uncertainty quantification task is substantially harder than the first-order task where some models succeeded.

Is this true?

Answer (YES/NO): YES